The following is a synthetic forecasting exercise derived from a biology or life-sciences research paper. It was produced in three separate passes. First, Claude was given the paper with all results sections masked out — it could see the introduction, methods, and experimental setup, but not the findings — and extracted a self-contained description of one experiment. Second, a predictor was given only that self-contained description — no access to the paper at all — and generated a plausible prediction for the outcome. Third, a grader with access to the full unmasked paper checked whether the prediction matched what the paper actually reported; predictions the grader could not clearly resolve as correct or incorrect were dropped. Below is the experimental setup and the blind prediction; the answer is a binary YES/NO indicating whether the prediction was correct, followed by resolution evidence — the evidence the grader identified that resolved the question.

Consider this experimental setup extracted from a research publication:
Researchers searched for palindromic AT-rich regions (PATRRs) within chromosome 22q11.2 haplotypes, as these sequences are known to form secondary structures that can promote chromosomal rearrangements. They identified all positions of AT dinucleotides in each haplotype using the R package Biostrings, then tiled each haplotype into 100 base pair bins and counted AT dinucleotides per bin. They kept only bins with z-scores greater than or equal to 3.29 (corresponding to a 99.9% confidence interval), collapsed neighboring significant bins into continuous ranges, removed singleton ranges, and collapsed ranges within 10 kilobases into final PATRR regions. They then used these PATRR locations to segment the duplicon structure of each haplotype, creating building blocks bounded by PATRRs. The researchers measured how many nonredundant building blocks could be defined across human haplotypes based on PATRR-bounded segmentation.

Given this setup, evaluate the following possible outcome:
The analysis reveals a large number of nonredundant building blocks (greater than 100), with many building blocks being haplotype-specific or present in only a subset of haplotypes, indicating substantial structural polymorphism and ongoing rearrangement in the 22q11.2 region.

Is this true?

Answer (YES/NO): NO